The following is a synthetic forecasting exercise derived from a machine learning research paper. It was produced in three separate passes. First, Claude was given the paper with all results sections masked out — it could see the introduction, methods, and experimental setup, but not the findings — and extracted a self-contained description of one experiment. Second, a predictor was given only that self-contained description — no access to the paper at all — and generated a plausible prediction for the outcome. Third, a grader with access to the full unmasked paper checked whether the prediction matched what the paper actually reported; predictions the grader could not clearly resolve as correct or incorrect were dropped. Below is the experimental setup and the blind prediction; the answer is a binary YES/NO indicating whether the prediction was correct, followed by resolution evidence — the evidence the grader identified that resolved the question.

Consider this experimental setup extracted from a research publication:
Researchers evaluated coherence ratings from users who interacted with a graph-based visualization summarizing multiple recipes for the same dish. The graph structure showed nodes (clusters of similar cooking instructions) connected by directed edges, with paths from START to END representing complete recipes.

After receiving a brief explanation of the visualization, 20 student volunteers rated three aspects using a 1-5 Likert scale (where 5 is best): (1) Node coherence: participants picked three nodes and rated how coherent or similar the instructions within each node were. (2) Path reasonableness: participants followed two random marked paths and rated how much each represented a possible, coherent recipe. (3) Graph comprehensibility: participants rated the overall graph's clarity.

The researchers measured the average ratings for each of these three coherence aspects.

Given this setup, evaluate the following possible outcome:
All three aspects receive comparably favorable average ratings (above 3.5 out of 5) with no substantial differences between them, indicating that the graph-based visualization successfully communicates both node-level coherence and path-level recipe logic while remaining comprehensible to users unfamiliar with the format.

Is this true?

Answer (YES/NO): NO